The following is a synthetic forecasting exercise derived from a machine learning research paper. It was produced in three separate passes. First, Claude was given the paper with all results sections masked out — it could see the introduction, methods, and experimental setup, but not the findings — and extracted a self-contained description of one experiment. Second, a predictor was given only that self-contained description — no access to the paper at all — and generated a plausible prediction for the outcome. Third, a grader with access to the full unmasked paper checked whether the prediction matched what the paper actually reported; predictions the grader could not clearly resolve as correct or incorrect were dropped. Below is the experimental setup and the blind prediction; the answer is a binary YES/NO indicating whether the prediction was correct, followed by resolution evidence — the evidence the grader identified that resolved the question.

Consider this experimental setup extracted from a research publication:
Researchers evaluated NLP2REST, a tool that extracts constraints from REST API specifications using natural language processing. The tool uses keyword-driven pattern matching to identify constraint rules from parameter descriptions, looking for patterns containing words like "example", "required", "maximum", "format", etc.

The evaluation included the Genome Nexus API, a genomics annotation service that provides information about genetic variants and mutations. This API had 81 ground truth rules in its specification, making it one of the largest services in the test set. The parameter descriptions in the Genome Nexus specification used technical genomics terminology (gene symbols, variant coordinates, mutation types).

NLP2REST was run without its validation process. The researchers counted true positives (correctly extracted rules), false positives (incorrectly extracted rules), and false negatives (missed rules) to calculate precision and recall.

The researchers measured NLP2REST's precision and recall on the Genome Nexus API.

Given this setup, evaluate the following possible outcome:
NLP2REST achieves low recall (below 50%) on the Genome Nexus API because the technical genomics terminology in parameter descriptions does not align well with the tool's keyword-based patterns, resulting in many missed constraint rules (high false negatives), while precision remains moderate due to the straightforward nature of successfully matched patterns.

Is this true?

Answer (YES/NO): NO